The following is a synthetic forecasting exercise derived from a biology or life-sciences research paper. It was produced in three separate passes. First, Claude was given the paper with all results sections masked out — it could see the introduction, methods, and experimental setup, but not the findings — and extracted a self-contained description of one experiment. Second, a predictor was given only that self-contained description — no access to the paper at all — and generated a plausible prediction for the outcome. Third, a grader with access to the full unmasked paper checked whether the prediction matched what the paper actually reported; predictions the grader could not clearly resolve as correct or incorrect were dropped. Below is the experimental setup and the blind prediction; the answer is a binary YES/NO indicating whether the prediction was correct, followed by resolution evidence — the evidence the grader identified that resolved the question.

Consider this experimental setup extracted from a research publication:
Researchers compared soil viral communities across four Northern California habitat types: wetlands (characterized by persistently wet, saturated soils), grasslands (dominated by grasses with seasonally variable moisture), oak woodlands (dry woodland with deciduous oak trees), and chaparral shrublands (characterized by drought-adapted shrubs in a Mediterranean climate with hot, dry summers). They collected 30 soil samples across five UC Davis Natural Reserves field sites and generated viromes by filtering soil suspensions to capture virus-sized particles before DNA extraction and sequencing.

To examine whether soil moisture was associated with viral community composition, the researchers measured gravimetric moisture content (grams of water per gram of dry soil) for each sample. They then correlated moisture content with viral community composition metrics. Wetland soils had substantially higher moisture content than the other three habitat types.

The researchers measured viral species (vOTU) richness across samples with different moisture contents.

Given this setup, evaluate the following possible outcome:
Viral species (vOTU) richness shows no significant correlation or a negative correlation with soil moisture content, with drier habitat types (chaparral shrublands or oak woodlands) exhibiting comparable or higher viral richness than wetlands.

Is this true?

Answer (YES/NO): NO